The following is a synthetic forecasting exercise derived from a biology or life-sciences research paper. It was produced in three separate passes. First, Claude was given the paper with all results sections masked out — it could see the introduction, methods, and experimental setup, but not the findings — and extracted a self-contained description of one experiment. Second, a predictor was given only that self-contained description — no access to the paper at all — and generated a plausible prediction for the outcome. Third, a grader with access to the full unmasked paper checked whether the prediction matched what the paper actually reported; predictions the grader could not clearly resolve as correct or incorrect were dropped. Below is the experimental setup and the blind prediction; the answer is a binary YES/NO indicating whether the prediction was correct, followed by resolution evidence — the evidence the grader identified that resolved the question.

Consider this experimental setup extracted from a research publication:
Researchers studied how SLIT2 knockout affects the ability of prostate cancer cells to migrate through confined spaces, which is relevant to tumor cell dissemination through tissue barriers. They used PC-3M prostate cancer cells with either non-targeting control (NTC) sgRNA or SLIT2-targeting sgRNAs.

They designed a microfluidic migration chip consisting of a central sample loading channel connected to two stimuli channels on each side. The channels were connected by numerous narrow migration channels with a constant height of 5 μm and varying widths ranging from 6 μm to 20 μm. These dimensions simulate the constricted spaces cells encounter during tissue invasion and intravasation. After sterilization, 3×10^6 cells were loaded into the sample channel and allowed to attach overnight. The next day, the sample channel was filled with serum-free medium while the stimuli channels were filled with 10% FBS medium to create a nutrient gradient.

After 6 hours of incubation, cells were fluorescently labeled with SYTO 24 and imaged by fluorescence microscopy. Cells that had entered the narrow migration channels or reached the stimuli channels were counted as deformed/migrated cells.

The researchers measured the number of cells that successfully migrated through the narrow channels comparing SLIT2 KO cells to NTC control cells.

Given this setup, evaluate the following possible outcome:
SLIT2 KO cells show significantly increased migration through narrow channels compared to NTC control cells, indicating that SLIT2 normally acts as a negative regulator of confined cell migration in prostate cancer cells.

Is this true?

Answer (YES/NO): YES